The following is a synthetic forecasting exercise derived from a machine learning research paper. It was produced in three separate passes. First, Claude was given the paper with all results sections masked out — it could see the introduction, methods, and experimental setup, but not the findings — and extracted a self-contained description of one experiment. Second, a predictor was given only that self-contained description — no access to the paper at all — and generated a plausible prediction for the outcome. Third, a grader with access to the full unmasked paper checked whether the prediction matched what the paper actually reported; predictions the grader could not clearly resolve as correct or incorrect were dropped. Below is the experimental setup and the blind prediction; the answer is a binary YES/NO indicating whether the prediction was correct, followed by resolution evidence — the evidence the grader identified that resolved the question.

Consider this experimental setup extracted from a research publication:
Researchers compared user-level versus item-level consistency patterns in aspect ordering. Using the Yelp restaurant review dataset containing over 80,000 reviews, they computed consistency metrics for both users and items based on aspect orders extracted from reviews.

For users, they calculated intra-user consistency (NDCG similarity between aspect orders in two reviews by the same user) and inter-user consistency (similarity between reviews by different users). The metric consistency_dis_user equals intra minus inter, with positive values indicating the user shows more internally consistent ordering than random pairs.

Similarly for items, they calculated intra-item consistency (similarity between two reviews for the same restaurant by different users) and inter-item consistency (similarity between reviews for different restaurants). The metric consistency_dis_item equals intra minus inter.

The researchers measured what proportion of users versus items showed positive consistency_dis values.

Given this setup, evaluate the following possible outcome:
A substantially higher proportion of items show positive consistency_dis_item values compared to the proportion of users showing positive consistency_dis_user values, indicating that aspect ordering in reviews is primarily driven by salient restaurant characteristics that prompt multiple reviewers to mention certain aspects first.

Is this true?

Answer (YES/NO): NO